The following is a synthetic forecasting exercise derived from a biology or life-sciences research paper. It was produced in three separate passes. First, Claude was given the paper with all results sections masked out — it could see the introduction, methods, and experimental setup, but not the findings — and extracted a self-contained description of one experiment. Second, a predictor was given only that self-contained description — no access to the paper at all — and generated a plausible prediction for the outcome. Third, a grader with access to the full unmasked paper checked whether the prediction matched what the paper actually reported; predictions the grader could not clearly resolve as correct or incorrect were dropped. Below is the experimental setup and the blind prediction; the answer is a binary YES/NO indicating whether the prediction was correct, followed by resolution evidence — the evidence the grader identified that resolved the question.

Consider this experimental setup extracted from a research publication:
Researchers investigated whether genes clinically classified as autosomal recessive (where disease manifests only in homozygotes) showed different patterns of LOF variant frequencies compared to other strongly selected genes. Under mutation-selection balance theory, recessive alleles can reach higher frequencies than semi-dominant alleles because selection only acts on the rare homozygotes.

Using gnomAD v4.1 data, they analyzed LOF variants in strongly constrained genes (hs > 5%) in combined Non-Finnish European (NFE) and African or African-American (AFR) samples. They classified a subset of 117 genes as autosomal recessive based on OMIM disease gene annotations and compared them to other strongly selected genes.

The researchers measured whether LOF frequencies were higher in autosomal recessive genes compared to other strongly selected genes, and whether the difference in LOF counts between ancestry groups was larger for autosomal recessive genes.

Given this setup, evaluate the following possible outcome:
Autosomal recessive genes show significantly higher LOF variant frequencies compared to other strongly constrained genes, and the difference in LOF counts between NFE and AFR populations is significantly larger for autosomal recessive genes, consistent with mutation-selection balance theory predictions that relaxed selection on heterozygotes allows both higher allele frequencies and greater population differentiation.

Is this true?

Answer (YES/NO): YES